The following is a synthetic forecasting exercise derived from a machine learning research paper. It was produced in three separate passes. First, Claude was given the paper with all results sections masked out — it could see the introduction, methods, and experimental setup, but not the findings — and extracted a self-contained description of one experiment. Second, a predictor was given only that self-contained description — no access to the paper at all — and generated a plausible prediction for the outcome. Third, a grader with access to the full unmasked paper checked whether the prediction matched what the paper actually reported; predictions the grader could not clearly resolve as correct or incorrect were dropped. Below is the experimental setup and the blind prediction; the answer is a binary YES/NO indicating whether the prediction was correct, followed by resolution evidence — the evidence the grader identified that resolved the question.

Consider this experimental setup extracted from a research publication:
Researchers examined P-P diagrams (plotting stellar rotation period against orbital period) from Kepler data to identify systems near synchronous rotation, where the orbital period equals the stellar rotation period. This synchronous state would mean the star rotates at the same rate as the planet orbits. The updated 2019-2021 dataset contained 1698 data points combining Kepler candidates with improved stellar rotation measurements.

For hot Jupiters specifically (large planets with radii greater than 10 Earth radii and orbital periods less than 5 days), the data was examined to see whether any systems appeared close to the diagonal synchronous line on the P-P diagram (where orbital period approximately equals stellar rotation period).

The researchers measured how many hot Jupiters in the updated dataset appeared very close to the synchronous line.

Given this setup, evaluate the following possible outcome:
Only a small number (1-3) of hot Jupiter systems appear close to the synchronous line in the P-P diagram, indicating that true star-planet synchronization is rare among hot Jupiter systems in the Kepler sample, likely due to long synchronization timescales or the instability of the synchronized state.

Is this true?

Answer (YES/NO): YES